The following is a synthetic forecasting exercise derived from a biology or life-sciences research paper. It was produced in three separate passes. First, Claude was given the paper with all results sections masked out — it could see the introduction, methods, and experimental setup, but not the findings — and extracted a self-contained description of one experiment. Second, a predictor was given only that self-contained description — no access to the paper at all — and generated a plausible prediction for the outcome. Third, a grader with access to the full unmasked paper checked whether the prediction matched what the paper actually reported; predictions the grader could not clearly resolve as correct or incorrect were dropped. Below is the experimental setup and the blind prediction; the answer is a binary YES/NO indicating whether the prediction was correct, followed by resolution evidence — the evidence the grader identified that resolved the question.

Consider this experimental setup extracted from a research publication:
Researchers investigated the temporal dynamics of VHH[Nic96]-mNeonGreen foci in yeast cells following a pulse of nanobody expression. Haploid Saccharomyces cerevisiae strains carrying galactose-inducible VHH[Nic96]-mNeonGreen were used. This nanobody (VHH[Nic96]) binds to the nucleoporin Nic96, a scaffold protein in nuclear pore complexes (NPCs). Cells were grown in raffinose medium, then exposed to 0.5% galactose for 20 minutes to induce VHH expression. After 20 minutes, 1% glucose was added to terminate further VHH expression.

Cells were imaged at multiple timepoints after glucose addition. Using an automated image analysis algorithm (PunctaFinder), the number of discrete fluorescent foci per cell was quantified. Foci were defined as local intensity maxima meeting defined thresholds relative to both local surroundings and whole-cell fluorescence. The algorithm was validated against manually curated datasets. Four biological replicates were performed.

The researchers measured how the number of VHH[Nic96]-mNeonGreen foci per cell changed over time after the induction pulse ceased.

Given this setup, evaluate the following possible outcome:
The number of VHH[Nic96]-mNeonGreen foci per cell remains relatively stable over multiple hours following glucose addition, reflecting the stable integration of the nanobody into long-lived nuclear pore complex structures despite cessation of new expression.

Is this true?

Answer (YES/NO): NO